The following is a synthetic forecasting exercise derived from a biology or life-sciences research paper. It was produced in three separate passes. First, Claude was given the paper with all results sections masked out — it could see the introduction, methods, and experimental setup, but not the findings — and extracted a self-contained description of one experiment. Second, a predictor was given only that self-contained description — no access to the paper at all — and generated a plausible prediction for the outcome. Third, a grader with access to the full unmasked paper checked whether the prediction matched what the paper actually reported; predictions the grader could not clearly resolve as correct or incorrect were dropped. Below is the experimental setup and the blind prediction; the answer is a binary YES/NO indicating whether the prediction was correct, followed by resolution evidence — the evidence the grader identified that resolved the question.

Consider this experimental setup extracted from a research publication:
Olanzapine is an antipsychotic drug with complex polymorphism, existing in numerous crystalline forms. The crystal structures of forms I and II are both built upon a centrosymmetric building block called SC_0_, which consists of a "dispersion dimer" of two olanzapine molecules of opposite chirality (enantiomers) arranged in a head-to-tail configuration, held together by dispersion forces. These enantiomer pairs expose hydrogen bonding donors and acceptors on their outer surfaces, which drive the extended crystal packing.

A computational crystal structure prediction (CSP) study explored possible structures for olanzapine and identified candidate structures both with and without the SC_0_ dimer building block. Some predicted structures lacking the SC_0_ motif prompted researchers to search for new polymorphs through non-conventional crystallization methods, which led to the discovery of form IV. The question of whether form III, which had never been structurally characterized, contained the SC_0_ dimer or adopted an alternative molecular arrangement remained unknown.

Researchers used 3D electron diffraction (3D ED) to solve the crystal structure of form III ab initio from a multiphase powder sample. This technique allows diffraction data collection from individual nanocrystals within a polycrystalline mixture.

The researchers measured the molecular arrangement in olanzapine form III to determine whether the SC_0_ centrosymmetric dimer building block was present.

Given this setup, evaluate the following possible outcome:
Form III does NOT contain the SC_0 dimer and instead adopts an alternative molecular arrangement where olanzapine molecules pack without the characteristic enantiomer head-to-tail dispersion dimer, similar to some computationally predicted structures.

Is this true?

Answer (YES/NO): NO